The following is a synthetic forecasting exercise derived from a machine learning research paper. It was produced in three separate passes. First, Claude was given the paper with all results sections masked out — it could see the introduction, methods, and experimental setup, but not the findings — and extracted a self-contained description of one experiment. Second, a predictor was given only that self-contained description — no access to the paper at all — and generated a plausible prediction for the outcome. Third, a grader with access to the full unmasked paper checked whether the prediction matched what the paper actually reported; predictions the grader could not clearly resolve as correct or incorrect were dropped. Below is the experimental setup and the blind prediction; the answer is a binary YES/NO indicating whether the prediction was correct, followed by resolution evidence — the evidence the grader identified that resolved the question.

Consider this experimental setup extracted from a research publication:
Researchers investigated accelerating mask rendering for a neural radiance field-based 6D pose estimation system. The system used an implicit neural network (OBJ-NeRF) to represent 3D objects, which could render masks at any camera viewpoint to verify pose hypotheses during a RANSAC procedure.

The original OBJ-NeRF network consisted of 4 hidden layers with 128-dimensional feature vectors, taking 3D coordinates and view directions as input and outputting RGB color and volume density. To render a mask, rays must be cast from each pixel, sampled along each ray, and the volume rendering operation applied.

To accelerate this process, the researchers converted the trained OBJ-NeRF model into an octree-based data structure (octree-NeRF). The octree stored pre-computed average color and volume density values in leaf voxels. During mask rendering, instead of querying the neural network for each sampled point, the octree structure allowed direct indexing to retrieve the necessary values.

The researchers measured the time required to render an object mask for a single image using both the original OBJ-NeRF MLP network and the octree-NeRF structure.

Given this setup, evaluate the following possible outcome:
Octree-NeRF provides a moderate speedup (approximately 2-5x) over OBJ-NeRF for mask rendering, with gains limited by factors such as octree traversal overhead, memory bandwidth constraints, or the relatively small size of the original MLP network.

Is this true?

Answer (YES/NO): NO